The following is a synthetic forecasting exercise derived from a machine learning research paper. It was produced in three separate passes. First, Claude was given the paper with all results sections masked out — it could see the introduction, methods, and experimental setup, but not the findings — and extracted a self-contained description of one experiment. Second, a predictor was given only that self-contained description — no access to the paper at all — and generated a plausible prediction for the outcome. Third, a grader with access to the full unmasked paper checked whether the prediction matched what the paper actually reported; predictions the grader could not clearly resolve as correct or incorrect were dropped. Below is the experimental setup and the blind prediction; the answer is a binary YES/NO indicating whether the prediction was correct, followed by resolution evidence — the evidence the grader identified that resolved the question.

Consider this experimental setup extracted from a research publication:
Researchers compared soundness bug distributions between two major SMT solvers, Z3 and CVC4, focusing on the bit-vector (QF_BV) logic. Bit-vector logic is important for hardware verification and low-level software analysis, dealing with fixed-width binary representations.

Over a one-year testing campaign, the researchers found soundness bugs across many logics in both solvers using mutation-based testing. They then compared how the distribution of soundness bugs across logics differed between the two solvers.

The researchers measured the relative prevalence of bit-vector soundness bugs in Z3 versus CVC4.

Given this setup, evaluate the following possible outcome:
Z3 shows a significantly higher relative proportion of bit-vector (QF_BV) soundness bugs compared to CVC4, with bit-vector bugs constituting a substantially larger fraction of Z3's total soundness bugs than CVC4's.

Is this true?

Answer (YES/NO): YES